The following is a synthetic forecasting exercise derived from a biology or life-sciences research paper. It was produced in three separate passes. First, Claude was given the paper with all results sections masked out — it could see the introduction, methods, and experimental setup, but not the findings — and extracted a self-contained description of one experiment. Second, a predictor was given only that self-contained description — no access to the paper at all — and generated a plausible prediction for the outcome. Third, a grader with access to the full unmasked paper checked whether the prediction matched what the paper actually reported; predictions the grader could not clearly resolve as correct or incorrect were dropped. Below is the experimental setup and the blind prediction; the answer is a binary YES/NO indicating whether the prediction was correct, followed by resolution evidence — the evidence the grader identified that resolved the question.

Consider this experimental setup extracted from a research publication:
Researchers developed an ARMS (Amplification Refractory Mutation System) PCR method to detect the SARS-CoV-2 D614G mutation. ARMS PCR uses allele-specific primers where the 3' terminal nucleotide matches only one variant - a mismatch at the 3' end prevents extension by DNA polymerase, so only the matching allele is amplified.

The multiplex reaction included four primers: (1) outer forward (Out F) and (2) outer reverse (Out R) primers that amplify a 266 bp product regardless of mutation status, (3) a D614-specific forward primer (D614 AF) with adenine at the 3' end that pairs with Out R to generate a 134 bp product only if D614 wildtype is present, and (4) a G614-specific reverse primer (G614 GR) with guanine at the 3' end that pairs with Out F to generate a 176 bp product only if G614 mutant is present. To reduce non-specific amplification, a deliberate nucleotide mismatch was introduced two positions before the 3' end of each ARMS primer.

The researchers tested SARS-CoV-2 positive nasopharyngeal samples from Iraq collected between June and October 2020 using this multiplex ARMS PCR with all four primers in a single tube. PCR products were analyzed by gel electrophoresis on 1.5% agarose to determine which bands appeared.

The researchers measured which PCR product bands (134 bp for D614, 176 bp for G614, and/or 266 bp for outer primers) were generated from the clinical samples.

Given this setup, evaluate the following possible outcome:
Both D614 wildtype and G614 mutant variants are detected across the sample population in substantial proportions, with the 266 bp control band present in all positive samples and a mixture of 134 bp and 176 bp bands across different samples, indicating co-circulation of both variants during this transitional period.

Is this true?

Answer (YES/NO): NO